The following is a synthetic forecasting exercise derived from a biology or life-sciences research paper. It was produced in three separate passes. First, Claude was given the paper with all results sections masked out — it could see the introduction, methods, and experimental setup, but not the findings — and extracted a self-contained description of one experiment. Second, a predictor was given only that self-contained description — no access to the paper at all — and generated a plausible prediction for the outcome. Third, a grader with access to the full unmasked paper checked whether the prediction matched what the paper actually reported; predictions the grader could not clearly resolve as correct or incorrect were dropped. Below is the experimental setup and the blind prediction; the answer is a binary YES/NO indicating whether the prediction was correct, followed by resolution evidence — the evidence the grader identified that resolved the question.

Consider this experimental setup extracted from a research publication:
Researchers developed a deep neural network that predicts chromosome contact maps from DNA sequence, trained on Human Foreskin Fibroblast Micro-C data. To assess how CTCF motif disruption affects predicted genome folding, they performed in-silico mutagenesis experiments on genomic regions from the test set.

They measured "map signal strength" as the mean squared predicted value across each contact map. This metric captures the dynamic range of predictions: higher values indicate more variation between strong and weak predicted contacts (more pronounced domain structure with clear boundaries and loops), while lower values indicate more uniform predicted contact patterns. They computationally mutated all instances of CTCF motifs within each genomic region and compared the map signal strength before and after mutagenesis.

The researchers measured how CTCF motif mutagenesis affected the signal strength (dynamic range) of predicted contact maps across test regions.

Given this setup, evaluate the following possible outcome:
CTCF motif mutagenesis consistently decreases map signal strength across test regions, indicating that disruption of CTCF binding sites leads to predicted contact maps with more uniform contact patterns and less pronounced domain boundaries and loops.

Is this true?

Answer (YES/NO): NO